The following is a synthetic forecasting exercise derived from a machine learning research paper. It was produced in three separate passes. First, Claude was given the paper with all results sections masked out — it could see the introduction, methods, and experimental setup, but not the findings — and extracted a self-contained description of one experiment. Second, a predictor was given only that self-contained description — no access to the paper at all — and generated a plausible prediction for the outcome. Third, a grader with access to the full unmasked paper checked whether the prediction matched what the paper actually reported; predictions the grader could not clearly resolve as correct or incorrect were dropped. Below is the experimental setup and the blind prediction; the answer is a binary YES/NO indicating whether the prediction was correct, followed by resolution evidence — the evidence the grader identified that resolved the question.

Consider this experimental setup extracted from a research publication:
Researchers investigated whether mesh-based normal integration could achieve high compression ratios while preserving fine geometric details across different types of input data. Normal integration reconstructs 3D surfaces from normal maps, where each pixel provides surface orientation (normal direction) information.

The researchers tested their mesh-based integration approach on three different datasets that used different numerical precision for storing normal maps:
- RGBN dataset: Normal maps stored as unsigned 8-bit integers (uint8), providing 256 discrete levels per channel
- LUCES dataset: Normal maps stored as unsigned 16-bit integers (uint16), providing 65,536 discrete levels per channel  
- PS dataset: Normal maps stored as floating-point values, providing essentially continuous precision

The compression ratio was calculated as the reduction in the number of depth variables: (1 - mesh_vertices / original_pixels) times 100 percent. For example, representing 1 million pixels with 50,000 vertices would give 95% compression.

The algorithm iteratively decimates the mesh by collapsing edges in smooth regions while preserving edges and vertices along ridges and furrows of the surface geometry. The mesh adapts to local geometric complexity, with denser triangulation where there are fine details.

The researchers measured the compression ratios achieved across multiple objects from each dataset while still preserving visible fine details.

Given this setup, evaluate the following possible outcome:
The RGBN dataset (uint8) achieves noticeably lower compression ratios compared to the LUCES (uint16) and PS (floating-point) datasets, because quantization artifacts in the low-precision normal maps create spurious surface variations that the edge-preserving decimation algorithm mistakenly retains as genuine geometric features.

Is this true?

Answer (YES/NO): NO